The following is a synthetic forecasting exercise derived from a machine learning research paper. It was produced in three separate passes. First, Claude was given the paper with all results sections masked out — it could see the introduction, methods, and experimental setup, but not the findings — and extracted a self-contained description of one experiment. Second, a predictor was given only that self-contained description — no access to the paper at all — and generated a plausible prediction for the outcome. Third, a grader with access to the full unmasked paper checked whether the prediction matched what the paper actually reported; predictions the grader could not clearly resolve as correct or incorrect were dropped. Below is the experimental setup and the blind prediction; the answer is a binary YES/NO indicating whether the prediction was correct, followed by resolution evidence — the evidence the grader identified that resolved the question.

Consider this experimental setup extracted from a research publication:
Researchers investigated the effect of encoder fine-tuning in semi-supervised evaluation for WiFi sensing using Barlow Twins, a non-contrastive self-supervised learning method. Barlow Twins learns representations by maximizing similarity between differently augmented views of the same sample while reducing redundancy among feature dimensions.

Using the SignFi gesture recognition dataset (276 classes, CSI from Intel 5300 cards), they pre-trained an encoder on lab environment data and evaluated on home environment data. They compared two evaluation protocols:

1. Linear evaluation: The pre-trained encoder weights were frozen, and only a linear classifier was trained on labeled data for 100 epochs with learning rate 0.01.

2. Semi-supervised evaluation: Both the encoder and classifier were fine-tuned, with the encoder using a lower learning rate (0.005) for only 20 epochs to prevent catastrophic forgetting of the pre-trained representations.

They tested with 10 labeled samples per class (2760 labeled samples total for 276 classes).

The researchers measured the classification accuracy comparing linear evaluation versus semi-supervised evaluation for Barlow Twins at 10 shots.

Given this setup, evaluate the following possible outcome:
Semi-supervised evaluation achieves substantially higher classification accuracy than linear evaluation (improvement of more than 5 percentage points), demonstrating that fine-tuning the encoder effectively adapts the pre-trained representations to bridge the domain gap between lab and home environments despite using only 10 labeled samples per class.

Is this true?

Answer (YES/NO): NO